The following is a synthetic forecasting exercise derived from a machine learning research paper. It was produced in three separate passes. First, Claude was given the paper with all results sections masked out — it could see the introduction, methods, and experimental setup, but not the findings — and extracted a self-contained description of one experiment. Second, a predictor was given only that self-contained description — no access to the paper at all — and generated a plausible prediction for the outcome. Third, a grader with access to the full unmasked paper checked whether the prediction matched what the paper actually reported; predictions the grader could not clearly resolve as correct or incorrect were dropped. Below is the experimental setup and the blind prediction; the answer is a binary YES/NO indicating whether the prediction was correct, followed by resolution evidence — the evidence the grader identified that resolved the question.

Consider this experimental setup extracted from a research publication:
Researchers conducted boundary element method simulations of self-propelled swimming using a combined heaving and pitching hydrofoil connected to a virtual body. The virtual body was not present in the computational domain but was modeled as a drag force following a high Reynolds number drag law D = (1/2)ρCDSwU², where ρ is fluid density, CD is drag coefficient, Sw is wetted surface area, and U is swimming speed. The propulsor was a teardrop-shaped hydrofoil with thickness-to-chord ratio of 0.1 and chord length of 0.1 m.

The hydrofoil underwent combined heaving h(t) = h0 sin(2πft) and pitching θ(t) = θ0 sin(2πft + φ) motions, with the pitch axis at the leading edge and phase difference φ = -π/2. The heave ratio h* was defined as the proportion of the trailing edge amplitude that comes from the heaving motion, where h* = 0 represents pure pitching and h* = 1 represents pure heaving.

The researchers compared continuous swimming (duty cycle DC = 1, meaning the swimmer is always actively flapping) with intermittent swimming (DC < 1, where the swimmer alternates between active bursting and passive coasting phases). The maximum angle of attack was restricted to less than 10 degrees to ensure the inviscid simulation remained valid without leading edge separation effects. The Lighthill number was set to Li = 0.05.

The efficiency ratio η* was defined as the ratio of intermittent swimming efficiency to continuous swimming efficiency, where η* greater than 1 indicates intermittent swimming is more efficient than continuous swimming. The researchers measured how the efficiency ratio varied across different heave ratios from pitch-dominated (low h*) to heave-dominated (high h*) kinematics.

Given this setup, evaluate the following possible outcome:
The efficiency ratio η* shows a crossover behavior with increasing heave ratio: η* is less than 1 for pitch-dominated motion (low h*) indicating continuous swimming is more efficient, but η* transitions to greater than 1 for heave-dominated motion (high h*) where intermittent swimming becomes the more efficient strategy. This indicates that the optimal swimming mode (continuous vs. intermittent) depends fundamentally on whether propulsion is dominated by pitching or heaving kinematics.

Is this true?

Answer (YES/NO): NO